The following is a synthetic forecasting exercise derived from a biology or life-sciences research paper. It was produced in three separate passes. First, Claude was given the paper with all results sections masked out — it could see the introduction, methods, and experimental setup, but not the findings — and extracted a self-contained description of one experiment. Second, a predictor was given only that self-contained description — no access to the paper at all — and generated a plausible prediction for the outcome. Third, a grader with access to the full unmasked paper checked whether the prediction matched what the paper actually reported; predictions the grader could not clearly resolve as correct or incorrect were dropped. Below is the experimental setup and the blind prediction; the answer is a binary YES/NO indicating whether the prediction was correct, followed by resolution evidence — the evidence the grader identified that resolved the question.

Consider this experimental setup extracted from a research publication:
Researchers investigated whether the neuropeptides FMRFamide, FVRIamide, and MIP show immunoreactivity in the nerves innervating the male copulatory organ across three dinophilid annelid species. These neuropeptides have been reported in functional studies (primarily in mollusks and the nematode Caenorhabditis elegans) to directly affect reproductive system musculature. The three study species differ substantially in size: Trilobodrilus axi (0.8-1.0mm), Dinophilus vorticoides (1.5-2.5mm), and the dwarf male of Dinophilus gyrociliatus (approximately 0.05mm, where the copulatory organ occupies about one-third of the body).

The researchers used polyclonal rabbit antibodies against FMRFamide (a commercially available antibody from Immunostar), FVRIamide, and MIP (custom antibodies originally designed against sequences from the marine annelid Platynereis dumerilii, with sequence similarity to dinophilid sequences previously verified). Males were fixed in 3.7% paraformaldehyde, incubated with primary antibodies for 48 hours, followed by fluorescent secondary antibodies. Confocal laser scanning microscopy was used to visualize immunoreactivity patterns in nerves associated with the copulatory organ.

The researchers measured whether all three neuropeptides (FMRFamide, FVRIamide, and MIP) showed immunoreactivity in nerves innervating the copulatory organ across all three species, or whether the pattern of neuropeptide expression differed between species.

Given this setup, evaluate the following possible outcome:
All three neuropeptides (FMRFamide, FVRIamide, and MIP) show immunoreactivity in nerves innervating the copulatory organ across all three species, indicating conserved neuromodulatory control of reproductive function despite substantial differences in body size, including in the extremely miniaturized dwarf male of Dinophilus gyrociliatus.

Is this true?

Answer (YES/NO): NO